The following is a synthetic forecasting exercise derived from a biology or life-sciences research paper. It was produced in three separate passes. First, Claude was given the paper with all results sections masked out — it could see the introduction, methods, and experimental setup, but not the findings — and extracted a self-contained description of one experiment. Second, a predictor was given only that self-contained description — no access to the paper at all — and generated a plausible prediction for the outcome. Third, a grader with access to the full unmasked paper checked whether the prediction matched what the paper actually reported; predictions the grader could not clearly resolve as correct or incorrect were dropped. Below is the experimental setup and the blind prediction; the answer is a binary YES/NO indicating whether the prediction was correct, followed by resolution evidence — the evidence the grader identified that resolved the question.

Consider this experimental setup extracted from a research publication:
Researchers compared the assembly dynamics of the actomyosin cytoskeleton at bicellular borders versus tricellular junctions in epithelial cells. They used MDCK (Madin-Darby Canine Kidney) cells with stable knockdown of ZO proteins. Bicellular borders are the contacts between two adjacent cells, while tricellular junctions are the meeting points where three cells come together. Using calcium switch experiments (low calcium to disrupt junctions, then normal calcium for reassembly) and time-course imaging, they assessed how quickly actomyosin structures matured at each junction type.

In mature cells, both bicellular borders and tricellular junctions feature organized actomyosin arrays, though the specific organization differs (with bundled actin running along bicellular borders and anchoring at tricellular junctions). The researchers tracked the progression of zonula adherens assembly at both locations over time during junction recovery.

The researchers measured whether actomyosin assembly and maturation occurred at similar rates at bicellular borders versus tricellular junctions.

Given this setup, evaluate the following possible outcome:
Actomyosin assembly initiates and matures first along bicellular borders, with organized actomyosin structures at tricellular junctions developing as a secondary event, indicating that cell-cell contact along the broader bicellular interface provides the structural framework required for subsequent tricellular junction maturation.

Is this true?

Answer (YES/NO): YES